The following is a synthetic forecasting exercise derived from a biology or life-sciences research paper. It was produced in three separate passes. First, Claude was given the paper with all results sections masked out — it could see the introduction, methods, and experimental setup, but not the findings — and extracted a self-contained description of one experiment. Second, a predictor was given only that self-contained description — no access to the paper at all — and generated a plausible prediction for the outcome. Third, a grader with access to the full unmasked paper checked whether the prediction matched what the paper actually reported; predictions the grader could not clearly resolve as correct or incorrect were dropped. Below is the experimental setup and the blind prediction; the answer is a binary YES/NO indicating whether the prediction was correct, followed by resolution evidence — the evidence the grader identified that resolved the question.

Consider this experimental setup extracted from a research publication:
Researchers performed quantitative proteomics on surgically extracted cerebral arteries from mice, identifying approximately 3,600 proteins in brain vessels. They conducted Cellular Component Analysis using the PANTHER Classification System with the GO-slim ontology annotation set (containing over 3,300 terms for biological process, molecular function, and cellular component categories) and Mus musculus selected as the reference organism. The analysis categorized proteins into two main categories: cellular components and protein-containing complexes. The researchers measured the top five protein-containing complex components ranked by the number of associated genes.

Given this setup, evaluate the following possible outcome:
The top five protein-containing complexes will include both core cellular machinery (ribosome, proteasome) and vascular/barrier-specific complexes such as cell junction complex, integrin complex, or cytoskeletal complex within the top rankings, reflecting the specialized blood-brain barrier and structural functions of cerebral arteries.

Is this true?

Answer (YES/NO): NO